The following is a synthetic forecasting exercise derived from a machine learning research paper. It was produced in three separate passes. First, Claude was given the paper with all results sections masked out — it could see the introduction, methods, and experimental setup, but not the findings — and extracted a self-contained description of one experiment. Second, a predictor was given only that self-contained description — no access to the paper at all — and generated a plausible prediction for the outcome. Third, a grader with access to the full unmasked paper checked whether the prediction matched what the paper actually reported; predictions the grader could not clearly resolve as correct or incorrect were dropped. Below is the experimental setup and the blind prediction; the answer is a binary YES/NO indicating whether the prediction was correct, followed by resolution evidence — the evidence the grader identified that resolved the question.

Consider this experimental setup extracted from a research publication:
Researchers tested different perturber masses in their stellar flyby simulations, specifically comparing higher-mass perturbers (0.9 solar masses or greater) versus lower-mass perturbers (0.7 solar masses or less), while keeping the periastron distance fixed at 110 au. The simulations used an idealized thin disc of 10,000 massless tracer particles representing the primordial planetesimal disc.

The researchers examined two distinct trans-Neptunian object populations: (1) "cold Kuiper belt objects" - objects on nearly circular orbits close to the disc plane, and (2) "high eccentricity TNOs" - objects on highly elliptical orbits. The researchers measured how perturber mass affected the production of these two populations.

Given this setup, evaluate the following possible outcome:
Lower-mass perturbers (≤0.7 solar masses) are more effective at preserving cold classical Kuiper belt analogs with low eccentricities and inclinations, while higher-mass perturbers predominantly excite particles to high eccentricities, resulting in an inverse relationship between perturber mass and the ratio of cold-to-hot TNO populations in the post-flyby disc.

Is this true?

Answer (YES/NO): YES